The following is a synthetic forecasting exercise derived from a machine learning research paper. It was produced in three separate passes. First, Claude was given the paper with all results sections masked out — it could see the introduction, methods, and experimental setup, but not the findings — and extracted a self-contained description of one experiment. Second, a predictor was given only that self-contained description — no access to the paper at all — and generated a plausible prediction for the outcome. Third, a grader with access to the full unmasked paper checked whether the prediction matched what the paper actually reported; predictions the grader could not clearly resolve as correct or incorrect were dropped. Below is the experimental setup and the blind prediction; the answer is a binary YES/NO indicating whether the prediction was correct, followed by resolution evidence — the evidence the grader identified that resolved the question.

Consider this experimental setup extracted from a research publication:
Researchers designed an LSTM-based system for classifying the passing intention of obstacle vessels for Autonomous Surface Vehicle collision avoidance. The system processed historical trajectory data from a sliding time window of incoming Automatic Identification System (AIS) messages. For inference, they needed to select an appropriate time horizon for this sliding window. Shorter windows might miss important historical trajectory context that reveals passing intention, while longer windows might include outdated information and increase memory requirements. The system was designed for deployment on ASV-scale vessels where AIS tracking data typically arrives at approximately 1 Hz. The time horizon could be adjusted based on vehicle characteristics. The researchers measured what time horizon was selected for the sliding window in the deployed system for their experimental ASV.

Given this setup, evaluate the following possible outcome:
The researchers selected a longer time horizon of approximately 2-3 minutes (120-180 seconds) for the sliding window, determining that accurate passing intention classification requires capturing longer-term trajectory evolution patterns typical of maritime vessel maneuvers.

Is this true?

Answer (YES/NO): NO